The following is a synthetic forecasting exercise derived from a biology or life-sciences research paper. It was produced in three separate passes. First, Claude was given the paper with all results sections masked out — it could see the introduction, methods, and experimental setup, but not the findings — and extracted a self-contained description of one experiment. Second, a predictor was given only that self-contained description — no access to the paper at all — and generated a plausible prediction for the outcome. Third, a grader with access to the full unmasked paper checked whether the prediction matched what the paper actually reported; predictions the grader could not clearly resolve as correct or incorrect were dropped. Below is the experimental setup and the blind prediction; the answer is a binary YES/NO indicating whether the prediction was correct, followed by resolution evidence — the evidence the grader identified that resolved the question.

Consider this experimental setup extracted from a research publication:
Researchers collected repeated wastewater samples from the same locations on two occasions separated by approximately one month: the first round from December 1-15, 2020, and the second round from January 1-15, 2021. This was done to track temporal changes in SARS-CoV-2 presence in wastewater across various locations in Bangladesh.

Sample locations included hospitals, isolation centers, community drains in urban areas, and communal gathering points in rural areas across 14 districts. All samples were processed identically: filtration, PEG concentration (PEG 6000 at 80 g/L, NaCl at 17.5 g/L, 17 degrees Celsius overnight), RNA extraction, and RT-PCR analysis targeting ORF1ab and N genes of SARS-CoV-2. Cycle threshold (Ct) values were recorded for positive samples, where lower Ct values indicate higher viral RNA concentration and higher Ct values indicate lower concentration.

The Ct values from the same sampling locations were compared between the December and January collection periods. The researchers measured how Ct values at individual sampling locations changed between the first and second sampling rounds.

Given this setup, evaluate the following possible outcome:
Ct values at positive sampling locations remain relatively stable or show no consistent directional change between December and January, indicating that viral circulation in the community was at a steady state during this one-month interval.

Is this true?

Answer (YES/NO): NO